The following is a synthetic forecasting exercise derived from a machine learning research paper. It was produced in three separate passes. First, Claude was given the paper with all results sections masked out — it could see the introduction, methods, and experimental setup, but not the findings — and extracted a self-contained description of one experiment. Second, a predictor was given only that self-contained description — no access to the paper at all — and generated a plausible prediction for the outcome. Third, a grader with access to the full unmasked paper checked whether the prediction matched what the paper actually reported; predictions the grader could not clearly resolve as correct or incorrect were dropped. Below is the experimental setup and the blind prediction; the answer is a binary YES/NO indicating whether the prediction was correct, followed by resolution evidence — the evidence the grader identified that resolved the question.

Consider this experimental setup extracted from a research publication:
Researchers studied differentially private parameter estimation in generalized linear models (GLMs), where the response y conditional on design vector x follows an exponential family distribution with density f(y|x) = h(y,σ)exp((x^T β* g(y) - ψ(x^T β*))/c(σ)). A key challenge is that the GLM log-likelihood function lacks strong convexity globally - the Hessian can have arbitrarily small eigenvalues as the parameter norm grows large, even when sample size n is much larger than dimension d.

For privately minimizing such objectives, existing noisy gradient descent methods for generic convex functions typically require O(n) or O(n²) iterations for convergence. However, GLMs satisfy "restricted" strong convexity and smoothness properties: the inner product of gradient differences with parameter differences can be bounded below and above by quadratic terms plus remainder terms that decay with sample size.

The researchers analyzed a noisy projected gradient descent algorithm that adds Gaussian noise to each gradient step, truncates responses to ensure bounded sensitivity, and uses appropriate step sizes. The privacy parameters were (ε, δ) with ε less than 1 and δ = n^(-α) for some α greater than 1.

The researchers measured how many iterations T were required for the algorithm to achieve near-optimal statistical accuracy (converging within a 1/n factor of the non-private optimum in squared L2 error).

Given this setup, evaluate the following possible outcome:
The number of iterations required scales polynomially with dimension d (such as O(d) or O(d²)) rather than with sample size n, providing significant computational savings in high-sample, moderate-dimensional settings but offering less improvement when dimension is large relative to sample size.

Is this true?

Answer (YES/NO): NO